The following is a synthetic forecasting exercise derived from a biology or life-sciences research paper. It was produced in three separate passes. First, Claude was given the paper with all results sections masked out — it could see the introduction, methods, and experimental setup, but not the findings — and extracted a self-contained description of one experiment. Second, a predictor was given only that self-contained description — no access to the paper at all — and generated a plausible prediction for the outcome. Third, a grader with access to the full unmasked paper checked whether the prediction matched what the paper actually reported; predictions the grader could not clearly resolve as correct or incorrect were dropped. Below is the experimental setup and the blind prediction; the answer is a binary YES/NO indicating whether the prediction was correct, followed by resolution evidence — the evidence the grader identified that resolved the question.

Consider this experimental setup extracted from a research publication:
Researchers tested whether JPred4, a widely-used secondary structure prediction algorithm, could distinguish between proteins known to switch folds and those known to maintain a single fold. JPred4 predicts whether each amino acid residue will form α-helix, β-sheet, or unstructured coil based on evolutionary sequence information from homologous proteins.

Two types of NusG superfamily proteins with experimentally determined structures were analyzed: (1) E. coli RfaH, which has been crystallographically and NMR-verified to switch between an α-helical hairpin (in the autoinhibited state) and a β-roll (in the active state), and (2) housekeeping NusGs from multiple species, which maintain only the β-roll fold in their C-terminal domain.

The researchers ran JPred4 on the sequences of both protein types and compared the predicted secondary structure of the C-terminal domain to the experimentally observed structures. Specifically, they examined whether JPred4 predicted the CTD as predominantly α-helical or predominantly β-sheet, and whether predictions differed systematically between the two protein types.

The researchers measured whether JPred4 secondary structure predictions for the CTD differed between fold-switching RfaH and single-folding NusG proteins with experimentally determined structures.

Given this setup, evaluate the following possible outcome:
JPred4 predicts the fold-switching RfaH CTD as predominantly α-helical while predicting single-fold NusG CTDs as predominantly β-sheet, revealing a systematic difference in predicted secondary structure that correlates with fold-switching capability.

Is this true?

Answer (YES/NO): NO